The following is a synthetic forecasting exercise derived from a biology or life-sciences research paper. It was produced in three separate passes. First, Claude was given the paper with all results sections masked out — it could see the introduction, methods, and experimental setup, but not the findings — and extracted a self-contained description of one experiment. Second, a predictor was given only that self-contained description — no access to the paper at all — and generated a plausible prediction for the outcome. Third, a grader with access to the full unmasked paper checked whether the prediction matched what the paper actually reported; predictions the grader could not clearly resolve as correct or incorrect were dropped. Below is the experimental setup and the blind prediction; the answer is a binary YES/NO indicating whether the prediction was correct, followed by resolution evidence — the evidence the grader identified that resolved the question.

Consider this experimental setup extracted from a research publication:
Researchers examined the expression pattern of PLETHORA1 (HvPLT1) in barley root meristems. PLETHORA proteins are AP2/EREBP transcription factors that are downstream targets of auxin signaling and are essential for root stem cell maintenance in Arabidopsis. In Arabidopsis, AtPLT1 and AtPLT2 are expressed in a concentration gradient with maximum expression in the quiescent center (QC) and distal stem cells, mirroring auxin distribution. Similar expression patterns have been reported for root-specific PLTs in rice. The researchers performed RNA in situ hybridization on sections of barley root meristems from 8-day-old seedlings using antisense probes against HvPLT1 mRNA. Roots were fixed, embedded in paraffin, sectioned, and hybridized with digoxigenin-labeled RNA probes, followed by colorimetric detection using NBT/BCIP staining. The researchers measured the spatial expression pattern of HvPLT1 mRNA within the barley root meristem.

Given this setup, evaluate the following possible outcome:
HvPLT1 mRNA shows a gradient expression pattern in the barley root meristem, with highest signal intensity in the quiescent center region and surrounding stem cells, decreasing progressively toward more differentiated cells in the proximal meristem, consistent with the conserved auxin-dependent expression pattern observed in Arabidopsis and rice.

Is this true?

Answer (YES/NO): YES